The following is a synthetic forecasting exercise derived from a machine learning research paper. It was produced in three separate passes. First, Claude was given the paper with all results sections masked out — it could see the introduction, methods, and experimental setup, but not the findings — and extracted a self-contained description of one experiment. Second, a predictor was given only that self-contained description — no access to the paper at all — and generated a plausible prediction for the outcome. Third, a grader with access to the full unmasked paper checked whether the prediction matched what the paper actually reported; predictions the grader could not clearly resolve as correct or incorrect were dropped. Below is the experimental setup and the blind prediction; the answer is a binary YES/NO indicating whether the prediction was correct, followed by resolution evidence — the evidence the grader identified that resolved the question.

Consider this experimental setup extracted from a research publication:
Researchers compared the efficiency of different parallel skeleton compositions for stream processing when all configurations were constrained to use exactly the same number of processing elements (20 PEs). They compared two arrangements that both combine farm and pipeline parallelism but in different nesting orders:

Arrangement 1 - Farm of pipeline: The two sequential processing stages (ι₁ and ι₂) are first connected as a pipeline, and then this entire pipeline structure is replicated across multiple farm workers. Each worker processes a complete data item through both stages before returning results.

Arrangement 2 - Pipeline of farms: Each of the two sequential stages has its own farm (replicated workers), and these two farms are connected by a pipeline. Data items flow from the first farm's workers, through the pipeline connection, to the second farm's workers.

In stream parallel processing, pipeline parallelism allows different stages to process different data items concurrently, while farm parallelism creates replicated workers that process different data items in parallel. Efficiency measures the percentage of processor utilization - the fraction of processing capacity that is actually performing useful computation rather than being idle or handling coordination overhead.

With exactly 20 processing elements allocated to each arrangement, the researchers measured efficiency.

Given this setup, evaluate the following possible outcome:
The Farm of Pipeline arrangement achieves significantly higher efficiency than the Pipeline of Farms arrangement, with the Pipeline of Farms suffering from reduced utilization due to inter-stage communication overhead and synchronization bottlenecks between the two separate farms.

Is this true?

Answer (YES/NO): YES